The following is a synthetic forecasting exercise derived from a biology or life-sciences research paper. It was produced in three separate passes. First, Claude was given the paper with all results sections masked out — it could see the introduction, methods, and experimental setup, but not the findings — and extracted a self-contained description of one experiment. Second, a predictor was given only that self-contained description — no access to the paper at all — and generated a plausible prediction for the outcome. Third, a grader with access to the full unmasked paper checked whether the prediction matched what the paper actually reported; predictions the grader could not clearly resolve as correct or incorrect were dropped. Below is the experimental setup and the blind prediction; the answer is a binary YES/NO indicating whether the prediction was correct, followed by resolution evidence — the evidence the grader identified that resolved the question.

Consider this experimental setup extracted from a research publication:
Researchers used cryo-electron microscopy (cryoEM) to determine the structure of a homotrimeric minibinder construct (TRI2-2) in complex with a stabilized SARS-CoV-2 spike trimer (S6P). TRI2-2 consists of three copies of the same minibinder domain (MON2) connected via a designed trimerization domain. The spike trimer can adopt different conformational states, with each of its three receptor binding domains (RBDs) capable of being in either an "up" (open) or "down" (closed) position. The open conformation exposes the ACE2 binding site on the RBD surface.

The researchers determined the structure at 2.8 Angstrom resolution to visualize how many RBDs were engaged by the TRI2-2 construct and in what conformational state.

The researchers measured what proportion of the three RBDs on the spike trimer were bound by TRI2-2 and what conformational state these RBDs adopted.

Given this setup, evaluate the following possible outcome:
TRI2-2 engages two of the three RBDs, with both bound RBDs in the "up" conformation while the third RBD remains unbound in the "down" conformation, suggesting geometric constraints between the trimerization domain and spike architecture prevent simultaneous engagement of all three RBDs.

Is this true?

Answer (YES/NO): NO